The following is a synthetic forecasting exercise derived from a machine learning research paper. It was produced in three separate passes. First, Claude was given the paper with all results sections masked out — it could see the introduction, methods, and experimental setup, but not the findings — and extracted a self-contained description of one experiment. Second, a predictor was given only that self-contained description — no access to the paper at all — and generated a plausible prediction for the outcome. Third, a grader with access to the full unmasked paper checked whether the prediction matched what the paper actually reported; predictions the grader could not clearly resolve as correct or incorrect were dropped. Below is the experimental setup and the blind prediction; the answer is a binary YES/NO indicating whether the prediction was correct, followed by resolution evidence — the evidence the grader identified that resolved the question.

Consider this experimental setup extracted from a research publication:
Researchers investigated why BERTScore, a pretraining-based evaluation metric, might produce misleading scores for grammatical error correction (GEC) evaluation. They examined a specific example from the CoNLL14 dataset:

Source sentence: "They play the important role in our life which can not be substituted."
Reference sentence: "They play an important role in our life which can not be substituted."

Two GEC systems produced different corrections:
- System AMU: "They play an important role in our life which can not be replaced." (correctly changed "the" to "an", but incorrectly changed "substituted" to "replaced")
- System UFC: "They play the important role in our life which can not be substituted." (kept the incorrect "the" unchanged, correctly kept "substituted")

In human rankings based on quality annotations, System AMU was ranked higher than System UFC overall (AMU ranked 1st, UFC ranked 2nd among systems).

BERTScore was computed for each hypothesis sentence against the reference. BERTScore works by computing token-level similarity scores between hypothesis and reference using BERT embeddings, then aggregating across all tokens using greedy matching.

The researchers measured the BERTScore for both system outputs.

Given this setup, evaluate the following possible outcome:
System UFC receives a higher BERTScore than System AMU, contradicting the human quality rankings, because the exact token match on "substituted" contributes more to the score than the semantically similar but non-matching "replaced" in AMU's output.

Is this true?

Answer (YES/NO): YES